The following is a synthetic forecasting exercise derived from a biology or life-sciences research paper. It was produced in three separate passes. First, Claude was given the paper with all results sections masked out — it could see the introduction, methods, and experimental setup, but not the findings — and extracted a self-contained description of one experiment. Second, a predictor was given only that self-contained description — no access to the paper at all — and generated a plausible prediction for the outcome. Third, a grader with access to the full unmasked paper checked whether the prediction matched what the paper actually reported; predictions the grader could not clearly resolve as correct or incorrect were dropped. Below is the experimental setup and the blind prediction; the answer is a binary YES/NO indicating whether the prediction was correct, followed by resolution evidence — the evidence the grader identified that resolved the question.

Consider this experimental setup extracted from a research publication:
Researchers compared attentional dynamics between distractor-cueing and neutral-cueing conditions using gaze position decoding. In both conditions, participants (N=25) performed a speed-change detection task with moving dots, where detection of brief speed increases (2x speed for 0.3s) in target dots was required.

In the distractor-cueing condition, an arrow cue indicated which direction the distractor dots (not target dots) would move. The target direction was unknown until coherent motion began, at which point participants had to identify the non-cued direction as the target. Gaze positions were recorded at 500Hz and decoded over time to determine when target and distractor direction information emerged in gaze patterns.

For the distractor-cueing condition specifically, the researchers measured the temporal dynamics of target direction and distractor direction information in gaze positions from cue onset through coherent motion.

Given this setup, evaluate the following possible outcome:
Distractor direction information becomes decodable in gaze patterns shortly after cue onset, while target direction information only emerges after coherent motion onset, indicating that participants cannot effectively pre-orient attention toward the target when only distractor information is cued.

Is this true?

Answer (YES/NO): YES